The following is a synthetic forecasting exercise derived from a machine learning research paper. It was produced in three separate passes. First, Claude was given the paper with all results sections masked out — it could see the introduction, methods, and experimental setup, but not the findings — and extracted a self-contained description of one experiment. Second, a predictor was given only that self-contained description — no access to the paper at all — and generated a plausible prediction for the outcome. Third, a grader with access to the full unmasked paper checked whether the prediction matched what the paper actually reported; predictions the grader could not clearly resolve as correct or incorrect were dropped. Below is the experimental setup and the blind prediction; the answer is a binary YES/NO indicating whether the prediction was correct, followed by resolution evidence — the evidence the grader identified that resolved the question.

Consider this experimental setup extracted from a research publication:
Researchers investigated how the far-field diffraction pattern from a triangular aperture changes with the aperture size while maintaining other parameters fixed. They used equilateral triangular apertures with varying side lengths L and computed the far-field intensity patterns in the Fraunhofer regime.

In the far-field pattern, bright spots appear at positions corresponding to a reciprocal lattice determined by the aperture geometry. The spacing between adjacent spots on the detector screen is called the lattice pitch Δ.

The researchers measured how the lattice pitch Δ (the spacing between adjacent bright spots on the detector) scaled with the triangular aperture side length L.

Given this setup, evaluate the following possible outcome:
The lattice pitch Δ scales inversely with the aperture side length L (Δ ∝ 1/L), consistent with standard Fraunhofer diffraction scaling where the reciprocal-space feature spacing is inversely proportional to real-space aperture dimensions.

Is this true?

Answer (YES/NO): YES